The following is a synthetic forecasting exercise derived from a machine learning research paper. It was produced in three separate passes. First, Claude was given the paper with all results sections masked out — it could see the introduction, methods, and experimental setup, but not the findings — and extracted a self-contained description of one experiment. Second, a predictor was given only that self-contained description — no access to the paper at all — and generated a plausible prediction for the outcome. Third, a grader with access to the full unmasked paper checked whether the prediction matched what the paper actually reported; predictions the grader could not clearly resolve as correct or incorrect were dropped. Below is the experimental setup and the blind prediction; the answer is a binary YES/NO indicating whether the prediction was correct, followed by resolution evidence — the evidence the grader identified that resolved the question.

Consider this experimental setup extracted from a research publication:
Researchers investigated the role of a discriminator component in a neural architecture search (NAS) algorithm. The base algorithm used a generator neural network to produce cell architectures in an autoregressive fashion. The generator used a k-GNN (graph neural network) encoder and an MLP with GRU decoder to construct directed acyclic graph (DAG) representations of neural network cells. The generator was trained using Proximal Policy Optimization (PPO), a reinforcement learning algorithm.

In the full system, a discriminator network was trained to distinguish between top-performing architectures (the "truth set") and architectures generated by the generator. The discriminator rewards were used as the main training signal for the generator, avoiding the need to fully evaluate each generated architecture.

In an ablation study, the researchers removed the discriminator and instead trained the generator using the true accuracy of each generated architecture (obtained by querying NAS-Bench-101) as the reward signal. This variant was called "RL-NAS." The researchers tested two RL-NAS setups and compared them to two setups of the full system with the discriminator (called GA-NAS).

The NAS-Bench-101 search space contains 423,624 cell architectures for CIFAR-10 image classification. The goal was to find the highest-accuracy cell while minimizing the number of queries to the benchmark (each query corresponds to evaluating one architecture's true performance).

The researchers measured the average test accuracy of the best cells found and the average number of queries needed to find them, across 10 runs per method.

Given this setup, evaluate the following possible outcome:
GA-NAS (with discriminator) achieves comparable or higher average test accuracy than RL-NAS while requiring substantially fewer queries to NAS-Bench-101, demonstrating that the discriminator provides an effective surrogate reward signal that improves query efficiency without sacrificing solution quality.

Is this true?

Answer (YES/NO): YES